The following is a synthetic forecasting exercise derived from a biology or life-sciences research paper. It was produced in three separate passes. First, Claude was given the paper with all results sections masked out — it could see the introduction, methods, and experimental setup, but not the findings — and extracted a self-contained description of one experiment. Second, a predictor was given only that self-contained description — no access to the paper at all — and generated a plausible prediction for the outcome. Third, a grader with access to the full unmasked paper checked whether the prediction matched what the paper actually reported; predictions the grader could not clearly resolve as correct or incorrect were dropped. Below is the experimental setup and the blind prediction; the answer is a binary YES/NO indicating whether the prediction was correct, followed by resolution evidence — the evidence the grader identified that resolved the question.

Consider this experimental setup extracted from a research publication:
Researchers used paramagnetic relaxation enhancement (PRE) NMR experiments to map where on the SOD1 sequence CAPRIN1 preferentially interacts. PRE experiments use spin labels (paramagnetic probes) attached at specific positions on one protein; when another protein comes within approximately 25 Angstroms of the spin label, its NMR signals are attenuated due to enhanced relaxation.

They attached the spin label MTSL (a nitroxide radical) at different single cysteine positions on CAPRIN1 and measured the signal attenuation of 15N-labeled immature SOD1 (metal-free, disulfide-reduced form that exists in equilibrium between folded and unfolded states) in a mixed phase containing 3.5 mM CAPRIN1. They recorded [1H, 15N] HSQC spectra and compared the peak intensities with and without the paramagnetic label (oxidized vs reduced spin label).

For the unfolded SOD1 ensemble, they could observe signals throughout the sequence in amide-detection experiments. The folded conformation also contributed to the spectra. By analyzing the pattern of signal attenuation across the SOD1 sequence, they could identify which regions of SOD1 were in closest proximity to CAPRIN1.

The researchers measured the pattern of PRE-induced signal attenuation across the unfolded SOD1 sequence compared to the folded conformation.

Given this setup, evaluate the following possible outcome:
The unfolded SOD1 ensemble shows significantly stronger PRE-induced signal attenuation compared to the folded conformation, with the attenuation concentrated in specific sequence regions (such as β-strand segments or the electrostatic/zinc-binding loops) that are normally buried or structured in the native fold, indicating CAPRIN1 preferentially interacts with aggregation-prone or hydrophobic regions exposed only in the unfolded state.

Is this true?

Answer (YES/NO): NO